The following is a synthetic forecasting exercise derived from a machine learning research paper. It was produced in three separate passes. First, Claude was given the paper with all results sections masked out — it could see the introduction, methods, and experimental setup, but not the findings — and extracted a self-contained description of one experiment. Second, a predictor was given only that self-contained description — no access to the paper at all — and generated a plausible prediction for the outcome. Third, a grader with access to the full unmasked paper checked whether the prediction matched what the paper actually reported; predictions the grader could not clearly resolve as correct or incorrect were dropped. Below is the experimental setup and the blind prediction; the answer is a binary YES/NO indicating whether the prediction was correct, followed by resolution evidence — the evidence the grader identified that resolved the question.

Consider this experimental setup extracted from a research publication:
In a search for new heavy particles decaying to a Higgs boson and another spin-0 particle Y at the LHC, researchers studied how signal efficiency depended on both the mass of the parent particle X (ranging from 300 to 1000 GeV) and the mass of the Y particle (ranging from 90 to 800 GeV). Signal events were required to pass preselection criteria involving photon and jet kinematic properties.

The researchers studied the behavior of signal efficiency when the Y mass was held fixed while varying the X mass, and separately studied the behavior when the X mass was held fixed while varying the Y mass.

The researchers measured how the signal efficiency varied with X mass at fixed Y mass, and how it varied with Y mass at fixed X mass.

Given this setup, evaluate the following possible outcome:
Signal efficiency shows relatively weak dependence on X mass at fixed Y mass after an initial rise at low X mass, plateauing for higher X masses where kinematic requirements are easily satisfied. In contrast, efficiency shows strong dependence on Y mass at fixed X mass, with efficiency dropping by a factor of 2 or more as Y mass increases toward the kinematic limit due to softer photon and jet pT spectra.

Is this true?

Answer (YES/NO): NO